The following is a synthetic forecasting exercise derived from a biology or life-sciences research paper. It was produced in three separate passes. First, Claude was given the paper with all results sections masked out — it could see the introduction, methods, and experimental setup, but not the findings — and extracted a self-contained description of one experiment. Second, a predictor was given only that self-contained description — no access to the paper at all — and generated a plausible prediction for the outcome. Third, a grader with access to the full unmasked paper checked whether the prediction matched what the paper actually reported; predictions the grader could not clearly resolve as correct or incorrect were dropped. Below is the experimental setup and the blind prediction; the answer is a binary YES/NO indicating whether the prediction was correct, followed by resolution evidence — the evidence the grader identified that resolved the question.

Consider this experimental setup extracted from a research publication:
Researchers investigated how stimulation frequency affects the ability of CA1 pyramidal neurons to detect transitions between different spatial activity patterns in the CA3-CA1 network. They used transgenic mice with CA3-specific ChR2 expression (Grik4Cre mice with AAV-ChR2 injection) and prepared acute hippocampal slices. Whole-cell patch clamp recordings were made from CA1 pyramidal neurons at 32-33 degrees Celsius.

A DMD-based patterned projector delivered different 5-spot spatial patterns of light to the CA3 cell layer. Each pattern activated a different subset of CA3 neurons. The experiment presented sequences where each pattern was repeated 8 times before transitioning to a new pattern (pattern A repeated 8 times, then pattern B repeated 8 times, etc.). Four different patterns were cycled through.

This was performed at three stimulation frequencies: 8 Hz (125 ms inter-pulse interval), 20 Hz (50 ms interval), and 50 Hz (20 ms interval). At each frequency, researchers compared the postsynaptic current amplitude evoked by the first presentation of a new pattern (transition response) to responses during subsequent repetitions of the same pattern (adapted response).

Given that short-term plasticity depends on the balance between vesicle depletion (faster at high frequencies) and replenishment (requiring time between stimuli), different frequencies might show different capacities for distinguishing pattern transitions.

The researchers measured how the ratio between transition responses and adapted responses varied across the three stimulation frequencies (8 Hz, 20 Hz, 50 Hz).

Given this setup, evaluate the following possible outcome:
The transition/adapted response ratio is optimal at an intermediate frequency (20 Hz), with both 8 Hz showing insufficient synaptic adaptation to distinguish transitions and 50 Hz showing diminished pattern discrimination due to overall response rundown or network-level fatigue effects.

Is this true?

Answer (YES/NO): NO